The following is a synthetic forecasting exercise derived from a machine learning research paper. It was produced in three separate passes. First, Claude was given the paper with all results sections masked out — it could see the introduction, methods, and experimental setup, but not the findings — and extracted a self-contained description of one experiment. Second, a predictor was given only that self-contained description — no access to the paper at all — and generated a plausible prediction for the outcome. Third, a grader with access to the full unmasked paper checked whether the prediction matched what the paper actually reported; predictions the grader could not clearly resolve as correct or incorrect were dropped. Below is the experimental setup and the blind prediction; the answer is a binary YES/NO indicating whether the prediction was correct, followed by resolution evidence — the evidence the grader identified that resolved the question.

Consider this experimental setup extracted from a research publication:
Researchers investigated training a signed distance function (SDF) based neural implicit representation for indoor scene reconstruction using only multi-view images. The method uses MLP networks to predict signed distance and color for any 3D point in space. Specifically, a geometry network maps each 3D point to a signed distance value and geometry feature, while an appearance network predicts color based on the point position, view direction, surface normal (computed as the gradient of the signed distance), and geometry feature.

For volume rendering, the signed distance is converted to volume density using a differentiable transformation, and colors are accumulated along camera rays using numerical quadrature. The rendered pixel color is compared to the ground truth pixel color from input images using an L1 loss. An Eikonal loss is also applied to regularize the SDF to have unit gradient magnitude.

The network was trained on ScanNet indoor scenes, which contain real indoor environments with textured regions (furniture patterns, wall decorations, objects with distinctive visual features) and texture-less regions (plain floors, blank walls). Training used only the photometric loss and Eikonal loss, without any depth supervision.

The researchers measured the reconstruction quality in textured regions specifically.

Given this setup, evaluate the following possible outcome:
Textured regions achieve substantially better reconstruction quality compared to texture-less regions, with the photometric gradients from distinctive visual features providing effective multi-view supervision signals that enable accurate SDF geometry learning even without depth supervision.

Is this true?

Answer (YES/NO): NO